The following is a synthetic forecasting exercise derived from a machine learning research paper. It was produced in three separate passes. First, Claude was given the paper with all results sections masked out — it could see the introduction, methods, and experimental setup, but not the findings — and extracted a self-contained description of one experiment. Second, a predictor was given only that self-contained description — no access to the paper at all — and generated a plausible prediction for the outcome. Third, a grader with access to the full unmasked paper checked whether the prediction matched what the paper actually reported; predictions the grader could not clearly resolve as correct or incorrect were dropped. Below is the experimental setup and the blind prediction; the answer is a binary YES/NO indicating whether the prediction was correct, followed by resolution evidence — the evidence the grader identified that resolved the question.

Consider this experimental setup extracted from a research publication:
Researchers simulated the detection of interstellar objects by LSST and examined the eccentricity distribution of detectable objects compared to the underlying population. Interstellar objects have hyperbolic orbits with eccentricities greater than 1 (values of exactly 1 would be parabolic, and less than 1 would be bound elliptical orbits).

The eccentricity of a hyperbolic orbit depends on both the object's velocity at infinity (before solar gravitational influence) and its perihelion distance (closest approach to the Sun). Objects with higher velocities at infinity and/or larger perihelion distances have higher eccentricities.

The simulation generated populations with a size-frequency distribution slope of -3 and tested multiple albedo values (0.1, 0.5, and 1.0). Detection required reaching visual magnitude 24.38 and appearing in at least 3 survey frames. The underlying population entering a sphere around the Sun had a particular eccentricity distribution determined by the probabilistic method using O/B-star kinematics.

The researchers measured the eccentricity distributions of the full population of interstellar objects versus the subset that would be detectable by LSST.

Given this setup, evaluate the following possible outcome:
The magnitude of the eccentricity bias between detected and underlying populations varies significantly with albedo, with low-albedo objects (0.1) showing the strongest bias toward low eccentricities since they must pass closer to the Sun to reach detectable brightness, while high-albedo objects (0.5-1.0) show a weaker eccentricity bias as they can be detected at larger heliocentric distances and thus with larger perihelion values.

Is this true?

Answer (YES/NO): NO